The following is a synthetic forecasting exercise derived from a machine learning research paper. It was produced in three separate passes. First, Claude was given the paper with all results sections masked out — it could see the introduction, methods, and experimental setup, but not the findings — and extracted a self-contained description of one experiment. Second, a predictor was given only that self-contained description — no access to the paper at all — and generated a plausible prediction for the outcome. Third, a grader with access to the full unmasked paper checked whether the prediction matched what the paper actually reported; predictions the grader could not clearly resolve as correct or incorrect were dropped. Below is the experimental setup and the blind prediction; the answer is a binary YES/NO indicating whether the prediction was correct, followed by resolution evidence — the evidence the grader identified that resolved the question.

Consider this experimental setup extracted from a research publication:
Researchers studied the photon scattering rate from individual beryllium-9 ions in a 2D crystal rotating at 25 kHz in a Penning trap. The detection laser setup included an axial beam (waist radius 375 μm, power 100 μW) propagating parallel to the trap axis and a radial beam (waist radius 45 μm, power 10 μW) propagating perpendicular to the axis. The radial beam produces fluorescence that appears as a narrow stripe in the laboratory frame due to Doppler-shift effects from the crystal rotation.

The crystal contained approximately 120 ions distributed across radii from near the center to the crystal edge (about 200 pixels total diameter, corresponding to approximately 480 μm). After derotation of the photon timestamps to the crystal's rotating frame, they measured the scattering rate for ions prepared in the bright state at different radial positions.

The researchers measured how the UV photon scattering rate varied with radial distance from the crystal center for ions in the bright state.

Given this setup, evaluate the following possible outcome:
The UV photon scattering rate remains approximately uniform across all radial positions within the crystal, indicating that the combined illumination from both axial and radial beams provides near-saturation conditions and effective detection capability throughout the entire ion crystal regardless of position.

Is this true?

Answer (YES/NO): NO